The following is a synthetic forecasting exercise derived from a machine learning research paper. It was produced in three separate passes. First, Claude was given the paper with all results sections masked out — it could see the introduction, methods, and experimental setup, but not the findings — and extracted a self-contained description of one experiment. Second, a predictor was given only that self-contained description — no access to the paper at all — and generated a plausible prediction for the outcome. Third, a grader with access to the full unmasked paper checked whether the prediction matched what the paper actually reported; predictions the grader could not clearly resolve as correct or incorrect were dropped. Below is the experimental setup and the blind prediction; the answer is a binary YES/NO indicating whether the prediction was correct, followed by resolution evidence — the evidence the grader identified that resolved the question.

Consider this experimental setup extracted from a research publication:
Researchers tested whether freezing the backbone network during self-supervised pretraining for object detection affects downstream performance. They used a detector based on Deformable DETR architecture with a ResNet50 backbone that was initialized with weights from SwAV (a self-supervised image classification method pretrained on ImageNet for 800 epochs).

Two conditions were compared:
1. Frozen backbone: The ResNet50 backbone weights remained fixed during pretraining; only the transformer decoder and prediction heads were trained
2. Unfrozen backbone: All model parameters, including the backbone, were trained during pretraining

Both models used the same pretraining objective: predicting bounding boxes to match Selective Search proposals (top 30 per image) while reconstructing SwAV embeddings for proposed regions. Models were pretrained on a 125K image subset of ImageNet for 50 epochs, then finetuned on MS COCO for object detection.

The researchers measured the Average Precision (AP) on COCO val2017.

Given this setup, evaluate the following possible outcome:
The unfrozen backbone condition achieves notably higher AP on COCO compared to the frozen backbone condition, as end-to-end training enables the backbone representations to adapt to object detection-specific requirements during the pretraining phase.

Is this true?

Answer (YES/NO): NO